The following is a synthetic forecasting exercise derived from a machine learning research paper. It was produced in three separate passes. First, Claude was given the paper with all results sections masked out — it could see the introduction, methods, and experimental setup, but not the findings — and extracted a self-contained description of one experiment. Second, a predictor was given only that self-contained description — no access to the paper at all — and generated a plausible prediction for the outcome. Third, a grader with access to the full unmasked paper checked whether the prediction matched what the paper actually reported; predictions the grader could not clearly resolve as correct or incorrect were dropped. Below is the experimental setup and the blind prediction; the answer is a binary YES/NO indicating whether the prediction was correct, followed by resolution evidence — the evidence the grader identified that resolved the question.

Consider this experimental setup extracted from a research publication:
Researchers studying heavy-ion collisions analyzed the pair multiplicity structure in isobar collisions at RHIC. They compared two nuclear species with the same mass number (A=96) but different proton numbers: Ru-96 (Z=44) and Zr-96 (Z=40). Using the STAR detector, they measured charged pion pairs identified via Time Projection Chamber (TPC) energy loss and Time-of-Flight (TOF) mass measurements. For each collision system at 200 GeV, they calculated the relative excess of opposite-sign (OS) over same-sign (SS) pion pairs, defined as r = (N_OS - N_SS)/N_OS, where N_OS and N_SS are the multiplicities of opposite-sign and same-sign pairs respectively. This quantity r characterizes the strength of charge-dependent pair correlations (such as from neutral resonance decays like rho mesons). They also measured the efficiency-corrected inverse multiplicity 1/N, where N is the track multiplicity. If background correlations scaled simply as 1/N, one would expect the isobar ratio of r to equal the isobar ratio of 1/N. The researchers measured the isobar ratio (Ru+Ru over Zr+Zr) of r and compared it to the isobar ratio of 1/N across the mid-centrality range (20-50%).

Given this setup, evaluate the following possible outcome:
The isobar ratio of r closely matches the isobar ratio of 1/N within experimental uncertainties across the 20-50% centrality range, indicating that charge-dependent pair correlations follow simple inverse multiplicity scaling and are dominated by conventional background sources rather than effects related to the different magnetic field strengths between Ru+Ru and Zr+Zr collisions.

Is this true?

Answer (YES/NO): NO